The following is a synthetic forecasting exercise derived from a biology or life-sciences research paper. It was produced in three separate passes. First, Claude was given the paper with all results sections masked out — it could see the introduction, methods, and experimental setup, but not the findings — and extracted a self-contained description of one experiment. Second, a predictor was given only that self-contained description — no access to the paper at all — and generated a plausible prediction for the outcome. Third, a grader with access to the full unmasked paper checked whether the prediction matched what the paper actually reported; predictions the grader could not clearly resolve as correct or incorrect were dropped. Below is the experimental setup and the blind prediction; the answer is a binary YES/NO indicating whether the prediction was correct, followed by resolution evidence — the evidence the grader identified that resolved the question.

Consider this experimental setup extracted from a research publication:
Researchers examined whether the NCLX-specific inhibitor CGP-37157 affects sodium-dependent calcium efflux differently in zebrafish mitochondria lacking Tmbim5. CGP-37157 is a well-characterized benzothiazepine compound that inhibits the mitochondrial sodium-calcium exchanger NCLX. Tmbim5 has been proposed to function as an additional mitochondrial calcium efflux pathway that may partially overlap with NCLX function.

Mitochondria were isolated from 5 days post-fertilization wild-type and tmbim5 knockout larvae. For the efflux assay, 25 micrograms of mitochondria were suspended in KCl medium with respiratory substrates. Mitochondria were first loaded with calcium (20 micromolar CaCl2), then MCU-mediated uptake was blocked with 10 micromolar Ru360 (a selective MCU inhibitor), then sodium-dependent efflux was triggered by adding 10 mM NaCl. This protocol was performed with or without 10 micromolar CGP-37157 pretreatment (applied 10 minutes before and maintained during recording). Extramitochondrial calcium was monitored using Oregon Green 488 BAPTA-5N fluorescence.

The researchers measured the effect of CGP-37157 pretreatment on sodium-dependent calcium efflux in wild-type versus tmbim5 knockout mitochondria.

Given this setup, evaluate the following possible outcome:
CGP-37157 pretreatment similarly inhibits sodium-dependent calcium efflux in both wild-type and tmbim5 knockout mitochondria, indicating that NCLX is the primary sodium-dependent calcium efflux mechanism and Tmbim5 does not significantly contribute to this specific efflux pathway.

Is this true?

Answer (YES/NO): NO